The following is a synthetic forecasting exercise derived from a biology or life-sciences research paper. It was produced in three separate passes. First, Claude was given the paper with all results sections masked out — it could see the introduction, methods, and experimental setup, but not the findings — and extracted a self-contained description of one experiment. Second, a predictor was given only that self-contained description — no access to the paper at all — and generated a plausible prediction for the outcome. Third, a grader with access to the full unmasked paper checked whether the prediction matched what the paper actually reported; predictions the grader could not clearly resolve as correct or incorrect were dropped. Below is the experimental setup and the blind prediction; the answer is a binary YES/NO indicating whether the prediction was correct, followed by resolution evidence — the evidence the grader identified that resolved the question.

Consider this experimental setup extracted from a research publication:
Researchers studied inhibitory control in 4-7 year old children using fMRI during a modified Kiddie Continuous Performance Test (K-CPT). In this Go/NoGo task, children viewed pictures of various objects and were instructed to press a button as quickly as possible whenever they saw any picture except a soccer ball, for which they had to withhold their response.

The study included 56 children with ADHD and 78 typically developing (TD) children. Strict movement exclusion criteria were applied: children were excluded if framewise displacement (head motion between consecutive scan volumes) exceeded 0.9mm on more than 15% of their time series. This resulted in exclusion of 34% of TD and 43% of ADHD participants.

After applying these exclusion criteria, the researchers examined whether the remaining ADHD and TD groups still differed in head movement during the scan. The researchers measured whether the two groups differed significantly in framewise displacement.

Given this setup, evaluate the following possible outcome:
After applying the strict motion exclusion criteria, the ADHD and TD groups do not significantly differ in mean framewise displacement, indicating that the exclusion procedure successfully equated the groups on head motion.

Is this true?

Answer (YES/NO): YES